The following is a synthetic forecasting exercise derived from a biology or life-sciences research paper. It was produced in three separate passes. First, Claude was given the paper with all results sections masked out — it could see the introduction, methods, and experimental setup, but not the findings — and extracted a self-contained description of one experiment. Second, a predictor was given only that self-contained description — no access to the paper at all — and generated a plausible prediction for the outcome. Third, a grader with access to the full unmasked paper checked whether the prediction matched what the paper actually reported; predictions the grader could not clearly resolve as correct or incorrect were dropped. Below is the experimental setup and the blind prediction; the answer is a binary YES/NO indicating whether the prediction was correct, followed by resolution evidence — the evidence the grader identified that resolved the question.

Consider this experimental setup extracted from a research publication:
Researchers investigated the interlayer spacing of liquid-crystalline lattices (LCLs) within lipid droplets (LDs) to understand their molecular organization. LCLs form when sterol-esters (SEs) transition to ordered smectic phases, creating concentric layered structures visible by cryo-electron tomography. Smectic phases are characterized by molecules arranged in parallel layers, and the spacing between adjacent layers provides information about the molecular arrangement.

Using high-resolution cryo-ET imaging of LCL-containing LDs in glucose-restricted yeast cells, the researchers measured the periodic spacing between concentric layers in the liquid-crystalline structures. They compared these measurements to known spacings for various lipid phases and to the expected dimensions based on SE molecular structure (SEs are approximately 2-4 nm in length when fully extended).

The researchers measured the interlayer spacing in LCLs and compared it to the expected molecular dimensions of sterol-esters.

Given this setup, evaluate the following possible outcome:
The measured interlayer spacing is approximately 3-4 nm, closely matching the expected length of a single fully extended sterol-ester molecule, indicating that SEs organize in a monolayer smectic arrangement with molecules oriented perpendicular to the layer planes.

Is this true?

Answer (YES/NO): NO